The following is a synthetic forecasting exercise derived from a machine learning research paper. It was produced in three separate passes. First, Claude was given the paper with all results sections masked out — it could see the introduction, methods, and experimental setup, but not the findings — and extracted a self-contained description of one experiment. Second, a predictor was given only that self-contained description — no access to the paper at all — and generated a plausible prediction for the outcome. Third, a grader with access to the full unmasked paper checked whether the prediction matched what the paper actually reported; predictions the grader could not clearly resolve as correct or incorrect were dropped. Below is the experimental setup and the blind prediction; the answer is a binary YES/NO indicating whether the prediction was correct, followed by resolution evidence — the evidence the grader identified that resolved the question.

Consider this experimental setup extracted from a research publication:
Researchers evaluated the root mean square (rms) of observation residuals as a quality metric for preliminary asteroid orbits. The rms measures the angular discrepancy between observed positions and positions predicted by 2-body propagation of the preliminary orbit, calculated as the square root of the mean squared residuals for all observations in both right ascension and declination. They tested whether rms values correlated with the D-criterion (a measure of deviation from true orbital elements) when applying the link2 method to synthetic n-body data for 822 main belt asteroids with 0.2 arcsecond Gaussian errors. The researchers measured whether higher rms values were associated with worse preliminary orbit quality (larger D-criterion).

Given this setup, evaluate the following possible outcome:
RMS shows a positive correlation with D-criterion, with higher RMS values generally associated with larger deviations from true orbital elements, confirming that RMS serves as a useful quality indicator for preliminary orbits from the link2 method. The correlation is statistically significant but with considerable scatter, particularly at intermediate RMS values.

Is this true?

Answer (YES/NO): YES